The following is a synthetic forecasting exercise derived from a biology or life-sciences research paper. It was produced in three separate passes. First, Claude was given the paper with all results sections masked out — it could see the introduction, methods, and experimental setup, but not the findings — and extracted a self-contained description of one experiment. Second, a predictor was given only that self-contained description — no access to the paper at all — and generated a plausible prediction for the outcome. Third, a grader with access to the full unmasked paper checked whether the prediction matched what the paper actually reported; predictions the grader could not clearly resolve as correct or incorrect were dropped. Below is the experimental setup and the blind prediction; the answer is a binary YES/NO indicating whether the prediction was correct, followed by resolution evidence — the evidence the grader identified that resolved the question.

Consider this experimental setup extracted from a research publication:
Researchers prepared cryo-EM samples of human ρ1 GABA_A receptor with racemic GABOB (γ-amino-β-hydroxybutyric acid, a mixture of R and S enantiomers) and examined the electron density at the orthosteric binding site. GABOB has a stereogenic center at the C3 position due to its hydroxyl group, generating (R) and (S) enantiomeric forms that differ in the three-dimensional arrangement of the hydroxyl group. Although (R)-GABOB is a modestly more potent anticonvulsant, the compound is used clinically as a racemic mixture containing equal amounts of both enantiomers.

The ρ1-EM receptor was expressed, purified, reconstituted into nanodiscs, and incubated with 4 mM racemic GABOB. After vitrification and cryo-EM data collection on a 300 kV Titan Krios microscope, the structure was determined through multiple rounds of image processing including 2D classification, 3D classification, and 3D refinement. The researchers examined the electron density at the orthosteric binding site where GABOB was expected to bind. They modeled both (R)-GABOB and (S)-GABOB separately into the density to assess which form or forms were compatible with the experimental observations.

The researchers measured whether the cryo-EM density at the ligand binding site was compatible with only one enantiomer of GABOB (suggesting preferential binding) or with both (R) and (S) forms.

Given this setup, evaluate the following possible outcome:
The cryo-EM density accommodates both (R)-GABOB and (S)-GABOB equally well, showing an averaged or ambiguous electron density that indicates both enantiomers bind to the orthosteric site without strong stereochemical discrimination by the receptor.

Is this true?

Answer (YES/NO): YES